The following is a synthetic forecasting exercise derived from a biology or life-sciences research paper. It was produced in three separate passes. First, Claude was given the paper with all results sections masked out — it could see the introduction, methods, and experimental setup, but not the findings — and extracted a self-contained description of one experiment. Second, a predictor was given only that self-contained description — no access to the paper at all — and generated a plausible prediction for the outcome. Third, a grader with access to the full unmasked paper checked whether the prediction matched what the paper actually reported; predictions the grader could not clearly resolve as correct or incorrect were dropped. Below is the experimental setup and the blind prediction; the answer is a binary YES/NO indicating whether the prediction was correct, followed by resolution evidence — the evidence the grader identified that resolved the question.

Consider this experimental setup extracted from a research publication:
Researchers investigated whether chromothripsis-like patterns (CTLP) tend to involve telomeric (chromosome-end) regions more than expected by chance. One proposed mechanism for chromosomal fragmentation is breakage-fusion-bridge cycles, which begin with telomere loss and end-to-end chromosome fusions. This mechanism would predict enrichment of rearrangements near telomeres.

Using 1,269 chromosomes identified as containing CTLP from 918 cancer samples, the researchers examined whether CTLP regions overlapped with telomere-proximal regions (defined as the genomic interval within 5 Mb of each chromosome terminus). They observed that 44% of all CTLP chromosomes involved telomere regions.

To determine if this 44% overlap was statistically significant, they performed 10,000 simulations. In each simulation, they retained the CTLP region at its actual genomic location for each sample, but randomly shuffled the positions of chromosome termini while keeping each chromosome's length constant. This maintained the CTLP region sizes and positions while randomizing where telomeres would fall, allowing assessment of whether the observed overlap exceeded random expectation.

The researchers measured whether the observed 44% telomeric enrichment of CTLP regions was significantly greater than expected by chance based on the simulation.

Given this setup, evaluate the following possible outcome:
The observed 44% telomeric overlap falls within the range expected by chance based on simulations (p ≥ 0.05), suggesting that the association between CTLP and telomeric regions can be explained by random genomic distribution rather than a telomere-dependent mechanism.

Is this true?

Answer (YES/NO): NO